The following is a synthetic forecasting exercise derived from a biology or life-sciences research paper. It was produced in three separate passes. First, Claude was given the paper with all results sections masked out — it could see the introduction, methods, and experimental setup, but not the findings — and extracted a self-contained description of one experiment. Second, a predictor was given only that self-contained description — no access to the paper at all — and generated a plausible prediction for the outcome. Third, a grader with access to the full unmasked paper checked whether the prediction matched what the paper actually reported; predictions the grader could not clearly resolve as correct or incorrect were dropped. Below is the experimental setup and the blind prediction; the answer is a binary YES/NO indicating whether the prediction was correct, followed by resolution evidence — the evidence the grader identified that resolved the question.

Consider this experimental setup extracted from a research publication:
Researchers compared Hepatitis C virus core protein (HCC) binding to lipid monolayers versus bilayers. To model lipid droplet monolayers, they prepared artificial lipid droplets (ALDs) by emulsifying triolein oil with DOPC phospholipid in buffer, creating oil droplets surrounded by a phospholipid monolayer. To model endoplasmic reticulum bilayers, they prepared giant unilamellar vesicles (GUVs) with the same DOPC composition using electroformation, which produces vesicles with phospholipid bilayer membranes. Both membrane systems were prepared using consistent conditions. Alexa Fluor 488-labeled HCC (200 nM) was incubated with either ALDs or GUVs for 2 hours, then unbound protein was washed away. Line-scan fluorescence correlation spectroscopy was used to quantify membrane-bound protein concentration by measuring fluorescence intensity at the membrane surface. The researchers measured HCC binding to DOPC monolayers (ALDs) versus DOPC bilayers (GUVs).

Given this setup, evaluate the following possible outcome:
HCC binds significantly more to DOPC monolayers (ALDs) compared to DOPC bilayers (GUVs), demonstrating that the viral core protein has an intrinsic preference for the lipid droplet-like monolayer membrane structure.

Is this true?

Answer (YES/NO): YES